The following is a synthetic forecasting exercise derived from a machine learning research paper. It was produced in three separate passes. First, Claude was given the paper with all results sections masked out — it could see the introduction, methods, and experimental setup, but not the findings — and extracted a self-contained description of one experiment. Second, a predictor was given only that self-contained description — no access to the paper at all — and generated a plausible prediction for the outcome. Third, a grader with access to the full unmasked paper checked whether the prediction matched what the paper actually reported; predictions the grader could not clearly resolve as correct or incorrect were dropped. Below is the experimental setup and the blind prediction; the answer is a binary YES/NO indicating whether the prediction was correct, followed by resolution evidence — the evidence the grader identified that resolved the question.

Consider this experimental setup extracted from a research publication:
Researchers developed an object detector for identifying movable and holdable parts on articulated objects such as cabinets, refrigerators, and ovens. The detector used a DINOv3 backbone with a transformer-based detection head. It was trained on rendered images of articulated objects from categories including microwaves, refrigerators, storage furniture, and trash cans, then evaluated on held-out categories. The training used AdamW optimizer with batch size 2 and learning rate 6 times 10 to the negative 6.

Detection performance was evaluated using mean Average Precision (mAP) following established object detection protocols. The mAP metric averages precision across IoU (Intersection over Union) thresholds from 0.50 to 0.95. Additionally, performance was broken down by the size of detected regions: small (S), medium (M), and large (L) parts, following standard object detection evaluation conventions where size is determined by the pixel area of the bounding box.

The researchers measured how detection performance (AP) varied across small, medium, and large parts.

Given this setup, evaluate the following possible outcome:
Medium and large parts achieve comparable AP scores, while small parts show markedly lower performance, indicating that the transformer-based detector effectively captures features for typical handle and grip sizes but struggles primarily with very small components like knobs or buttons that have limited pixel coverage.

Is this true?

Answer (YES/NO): NO